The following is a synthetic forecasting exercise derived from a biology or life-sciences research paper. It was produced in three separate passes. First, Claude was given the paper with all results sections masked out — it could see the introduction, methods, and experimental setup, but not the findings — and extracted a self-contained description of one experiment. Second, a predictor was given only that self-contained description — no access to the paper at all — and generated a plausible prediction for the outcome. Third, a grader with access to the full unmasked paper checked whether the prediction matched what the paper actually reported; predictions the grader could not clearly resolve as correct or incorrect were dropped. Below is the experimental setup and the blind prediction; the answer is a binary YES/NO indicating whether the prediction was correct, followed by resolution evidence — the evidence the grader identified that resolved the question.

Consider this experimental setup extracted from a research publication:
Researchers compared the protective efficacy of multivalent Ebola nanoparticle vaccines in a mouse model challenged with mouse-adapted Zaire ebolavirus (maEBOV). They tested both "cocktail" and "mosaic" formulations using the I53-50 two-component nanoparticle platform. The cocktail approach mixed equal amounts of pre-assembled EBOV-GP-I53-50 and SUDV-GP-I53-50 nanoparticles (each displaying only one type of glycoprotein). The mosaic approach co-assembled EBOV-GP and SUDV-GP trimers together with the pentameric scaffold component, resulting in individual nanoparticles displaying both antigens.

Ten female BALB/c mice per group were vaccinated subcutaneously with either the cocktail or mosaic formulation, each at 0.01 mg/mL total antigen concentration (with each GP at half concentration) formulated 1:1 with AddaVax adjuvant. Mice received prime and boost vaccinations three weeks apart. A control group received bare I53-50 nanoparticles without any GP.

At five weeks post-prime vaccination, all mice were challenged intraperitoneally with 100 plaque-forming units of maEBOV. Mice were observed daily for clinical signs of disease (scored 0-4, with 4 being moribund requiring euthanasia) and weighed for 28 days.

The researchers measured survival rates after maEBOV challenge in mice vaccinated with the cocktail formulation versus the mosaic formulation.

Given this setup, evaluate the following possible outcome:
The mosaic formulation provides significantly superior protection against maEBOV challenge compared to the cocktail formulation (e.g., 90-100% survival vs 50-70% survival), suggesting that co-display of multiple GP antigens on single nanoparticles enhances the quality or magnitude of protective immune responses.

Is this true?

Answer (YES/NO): NO